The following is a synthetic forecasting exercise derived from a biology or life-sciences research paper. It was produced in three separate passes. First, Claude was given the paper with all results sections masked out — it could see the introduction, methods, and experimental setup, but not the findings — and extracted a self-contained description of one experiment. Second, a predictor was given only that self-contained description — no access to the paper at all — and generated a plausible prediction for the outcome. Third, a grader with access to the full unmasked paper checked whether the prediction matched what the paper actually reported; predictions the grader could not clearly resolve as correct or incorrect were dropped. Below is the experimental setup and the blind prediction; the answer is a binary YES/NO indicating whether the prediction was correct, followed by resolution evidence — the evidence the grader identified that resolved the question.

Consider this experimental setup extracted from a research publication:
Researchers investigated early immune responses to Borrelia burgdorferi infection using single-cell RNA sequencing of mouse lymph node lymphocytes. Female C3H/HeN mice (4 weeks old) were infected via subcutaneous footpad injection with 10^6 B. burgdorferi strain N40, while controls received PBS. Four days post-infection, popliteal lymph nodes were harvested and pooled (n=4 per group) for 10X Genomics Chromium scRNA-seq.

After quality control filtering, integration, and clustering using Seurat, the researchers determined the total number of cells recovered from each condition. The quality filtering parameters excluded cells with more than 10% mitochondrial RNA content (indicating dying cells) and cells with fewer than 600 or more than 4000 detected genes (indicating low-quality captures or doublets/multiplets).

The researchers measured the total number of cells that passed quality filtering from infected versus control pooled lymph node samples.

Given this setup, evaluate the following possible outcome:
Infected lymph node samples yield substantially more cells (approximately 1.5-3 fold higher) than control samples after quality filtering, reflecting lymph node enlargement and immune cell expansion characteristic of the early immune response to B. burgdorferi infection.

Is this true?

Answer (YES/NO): NO